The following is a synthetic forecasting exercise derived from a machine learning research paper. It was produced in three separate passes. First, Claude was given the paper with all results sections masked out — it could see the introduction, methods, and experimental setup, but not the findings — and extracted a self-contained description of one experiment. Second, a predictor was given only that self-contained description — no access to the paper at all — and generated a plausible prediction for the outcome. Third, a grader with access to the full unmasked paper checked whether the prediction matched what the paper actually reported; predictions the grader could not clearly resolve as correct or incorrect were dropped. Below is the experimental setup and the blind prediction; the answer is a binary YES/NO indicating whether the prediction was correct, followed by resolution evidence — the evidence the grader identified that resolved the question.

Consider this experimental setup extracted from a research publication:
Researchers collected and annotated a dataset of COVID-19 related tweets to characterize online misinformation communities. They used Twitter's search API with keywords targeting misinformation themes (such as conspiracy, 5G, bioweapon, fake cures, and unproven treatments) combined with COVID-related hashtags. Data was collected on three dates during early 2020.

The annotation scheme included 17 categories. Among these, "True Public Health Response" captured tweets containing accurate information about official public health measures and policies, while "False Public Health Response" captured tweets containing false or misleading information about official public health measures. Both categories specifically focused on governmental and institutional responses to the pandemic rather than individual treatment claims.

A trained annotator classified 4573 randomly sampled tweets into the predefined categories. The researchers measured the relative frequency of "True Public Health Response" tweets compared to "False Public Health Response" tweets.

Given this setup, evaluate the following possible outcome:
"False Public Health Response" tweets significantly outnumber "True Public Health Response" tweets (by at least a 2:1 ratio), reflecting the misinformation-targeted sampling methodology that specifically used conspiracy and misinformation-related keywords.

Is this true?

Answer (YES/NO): NO